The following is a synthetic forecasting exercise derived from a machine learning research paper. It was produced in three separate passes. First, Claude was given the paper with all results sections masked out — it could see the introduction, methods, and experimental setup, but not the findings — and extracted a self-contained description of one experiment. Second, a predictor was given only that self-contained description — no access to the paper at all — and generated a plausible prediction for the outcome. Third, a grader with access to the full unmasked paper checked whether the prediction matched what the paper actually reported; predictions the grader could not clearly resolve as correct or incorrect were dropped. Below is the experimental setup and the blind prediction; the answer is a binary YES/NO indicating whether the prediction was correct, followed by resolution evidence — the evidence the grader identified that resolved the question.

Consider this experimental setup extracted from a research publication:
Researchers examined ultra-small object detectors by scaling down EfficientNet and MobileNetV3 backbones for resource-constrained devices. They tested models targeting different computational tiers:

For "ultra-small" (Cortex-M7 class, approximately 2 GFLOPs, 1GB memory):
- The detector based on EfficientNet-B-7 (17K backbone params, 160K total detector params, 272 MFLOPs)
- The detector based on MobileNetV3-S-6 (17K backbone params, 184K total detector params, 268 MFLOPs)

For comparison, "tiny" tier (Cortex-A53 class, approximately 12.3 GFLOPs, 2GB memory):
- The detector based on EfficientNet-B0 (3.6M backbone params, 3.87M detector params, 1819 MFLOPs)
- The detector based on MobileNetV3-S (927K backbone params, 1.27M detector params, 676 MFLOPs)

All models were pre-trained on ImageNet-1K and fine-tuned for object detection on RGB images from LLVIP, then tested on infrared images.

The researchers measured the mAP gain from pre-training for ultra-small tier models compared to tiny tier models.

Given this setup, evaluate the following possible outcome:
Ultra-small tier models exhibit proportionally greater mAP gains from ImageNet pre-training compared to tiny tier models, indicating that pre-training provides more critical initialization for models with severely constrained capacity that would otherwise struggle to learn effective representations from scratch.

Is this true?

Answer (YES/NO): NO